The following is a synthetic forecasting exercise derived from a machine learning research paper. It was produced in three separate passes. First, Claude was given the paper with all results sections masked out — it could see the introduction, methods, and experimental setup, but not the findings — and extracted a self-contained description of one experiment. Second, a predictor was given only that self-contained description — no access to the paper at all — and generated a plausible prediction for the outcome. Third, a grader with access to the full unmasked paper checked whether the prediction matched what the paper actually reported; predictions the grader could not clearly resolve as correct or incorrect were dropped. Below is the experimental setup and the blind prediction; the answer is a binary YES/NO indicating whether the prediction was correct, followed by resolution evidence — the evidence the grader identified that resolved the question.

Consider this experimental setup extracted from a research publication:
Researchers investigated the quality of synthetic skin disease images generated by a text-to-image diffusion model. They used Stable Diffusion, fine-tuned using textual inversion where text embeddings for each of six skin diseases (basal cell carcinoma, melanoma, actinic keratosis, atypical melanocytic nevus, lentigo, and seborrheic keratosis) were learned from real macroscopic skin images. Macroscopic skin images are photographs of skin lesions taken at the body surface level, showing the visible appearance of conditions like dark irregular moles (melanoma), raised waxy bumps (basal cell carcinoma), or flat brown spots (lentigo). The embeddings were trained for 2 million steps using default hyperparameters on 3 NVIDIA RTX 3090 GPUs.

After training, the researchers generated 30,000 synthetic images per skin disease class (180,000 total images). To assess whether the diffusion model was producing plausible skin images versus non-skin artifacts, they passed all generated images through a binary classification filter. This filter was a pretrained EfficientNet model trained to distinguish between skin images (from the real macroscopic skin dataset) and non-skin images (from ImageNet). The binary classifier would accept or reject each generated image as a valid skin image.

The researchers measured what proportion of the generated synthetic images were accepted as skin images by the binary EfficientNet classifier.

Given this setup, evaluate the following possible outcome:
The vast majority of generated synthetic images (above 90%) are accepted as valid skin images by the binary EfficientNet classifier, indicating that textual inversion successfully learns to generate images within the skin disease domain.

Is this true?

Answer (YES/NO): YES